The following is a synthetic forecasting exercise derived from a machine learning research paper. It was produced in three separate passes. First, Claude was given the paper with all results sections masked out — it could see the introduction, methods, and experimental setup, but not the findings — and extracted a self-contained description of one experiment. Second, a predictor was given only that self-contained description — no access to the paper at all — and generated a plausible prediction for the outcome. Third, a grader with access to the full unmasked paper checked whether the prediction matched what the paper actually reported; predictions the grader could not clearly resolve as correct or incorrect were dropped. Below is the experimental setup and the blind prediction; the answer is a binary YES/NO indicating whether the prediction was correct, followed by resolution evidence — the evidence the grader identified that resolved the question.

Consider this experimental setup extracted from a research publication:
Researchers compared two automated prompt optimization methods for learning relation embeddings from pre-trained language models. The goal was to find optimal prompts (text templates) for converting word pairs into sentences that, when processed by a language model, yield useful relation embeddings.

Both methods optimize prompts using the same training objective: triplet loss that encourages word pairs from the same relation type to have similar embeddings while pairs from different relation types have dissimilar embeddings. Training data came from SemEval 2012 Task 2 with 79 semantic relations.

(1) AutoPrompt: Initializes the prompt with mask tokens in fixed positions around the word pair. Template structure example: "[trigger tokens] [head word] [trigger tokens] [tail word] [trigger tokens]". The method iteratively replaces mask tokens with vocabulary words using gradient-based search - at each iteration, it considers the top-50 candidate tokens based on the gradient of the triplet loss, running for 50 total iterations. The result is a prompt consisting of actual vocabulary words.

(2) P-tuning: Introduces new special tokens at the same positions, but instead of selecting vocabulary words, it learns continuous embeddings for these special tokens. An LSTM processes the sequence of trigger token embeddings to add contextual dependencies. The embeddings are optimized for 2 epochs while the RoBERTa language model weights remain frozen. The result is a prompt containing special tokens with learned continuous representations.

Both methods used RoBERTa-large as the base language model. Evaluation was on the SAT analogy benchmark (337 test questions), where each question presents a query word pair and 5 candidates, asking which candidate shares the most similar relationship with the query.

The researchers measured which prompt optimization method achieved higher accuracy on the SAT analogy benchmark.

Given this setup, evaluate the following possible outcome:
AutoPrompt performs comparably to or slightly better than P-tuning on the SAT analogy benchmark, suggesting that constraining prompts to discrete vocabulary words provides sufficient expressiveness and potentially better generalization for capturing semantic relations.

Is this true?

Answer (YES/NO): NO